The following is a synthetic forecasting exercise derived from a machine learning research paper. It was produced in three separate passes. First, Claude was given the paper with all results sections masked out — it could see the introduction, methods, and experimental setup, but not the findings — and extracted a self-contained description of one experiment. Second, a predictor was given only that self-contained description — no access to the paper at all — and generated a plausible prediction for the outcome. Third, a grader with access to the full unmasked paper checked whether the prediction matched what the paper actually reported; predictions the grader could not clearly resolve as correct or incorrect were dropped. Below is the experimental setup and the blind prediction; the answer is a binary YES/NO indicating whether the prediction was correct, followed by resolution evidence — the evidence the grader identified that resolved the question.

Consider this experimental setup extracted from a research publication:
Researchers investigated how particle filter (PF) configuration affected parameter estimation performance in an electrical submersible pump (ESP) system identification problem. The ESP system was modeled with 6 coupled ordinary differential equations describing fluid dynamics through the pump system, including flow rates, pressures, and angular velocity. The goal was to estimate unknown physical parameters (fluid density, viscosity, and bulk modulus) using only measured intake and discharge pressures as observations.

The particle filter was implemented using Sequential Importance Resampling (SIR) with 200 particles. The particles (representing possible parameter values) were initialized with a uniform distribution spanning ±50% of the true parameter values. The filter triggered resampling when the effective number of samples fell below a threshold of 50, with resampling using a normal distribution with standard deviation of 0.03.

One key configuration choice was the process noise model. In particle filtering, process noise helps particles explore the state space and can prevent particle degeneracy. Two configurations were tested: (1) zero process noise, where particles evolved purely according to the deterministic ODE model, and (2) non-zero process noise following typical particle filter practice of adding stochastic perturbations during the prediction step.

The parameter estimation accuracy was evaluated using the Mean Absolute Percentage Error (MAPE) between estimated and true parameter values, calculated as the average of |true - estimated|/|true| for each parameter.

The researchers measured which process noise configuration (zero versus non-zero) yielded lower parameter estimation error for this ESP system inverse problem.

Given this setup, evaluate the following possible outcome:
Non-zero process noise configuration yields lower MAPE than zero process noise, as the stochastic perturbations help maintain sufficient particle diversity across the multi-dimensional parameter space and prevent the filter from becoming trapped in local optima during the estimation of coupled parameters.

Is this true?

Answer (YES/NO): NO